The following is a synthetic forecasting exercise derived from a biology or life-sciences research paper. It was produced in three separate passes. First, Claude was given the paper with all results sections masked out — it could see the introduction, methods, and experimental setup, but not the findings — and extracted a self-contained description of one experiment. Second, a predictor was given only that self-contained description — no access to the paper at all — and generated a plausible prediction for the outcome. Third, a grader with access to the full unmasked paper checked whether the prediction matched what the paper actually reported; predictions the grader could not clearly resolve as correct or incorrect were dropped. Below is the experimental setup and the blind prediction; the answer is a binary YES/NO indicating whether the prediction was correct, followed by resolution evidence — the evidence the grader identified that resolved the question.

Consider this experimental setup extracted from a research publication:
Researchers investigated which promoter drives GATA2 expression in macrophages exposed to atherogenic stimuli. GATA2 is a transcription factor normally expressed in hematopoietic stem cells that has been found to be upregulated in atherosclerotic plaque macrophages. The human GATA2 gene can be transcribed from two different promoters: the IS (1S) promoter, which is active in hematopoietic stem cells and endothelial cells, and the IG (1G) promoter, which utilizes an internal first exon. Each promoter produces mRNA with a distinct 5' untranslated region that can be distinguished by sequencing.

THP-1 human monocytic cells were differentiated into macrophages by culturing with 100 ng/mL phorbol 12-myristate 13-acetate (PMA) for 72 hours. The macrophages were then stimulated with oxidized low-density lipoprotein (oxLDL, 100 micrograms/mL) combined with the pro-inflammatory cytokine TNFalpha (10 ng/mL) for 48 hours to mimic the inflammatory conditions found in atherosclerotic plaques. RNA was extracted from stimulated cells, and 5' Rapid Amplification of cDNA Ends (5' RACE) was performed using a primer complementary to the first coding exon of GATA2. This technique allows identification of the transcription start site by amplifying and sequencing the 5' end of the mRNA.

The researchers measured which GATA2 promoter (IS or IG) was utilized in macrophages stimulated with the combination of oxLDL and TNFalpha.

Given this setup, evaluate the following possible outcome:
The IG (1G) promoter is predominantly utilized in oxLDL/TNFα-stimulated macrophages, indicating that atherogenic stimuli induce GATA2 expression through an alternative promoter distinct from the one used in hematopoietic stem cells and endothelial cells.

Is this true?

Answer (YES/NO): YES